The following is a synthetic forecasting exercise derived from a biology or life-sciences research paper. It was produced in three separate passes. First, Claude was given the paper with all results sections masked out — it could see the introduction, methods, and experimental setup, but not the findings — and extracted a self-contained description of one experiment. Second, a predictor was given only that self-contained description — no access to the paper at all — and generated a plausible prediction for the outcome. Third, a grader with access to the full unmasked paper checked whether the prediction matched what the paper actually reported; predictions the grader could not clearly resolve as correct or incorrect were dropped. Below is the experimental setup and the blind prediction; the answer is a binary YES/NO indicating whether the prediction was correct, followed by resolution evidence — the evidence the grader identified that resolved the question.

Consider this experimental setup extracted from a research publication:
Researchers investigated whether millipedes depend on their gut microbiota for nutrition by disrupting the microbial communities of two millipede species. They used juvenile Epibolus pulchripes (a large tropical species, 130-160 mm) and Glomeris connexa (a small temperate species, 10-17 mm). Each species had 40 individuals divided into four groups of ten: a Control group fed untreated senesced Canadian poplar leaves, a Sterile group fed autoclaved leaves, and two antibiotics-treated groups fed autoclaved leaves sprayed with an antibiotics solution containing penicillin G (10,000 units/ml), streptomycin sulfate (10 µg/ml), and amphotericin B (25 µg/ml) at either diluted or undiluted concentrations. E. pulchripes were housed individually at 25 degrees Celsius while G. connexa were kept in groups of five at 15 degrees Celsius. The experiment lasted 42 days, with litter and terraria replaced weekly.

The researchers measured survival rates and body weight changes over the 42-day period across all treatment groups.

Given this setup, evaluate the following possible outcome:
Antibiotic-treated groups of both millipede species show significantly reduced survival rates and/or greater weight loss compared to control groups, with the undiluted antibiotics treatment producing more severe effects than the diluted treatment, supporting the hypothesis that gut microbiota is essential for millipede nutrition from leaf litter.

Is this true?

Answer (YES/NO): NO